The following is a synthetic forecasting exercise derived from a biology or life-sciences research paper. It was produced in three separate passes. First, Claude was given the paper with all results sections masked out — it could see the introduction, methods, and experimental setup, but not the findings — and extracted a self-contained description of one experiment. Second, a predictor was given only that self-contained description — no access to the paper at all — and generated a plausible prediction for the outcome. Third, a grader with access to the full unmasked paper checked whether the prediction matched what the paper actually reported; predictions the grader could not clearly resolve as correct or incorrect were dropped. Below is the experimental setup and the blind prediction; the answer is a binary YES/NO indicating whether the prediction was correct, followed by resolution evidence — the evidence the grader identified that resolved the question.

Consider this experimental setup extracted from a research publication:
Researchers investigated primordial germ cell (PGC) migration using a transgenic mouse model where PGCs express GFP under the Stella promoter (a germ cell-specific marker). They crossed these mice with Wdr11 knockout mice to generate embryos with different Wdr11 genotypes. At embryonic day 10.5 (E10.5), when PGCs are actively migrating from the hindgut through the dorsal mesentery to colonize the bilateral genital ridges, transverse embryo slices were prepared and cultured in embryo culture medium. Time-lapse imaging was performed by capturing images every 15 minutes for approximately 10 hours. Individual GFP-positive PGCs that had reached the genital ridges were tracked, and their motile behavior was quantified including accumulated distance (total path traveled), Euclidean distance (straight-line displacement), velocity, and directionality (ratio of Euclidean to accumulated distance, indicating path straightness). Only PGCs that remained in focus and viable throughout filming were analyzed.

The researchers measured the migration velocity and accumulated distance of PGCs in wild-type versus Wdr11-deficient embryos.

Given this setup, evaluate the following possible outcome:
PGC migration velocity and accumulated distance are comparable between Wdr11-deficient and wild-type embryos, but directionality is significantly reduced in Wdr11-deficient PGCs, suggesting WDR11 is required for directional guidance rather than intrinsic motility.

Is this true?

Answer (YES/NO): NO